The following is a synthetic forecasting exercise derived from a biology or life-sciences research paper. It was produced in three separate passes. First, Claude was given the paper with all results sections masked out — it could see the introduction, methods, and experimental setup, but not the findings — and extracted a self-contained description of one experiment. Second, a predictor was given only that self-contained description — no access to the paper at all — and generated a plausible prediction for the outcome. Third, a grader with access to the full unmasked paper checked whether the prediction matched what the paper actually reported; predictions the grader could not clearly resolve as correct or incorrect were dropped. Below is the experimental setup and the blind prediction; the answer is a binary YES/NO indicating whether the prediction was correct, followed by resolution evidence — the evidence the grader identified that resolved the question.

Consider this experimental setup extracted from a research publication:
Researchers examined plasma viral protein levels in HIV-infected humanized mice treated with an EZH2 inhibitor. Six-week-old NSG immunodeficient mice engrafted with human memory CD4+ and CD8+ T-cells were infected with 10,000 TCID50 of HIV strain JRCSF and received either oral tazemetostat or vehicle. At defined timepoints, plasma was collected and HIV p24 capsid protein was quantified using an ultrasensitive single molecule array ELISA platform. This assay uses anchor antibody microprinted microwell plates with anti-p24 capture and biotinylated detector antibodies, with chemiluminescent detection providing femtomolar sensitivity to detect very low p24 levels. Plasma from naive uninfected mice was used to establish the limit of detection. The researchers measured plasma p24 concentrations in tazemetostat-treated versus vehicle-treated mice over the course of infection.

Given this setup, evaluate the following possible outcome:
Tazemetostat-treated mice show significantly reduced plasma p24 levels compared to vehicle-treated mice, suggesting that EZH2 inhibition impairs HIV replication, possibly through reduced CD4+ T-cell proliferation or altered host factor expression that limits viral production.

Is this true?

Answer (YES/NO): YES